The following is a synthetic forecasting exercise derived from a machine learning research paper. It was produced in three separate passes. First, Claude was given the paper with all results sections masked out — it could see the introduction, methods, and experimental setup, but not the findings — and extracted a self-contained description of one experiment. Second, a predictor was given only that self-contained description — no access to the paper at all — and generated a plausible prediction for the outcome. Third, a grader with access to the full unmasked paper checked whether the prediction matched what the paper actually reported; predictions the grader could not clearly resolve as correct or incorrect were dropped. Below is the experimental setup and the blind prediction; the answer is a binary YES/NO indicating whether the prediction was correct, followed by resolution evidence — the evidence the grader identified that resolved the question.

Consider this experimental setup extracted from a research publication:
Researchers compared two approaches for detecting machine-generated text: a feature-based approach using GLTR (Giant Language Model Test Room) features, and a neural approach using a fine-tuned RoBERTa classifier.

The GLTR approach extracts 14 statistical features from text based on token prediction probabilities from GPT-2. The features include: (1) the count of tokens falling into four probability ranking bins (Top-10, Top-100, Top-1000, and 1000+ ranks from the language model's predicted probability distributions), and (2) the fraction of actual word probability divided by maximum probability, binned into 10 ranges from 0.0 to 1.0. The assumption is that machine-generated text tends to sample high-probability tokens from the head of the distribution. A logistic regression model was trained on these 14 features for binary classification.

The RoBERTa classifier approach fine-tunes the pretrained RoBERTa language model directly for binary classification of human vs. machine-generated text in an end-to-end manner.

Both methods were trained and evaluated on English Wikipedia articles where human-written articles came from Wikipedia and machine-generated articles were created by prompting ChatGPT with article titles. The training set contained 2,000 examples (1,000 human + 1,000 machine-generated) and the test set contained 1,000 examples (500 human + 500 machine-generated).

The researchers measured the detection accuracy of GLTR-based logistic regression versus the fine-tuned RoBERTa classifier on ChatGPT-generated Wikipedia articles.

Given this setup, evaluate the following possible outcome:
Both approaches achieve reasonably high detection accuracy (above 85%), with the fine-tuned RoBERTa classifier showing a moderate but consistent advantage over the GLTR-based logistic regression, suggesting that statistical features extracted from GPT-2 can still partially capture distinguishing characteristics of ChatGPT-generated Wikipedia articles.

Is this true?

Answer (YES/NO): YES